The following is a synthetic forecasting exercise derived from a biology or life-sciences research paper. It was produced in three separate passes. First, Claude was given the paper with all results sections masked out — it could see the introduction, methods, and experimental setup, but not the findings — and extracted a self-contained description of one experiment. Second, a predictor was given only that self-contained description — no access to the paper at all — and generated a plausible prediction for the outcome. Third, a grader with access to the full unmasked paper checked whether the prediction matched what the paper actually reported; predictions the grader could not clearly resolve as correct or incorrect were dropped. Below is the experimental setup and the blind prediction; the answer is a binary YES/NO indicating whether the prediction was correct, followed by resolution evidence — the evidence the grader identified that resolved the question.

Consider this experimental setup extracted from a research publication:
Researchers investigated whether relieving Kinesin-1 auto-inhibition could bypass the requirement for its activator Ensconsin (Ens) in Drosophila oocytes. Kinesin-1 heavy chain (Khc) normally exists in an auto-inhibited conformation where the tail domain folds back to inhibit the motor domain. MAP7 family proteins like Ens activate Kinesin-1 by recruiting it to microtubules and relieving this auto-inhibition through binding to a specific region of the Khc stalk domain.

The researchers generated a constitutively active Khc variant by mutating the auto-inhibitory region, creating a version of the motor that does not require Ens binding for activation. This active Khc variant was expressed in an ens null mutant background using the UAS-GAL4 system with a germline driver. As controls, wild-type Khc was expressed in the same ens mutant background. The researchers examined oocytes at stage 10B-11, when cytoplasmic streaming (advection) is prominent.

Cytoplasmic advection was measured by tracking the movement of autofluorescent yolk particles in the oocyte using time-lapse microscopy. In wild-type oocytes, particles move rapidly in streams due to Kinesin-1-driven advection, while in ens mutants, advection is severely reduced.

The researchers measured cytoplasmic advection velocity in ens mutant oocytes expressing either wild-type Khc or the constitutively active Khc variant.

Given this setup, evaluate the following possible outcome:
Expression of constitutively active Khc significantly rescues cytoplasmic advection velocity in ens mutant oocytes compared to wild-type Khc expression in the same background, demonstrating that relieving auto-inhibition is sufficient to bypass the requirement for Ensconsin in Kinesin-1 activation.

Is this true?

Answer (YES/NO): YES